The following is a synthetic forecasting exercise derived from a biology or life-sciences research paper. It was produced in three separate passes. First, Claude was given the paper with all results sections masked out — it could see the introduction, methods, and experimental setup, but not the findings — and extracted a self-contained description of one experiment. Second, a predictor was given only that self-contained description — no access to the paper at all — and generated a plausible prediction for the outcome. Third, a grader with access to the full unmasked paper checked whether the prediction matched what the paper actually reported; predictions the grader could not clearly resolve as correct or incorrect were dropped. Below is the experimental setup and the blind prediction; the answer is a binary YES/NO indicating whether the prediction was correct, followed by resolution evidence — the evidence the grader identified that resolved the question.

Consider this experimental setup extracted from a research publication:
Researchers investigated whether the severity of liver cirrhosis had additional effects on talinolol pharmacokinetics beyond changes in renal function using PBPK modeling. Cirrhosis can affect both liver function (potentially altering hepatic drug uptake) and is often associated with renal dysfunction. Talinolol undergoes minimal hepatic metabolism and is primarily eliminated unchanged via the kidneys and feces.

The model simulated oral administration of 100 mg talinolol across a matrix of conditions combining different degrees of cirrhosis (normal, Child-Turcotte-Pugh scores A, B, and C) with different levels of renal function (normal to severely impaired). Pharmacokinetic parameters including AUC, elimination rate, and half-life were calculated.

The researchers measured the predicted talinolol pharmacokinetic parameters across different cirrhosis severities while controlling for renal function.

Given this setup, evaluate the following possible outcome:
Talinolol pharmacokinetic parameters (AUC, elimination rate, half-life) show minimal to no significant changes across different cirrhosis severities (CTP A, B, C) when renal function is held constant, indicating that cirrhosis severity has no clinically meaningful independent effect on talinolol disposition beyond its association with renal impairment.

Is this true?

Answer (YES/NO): YES